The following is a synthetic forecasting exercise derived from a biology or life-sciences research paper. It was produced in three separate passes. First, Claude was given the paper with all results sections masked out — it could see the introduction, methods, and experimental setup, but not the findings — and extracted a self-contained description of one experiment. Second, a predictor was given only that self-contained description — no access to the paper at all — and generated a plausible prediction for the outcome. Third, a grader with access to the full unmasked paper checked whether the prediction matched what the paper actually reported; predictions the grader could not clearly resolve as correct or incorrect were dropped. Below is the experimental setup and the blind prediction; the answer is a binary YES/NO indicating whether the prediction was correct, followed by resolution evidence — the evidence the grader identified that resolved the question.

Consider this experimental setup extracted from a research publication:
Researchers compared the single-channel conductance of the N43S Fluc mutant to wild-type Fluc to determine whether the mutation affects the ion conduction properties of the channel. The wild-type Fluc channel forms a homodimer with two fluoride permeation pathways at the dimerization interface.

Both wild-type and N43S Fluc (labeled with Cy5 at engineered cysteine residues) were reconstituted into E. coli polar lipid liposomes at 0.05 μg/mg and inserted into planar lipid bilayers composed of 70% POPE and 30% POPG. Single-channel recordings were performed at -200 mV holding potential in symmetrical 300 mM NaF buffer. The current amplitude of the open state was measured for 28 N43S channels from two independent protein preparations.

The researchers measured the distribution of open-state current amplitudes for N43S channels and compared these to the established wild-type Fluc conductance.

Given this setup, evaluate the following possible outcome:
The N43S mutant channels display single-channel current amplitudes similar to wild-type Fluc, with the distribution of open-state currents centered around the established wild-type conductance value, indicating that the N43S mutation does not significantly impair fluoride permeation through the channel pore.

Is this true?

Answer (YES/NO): NO